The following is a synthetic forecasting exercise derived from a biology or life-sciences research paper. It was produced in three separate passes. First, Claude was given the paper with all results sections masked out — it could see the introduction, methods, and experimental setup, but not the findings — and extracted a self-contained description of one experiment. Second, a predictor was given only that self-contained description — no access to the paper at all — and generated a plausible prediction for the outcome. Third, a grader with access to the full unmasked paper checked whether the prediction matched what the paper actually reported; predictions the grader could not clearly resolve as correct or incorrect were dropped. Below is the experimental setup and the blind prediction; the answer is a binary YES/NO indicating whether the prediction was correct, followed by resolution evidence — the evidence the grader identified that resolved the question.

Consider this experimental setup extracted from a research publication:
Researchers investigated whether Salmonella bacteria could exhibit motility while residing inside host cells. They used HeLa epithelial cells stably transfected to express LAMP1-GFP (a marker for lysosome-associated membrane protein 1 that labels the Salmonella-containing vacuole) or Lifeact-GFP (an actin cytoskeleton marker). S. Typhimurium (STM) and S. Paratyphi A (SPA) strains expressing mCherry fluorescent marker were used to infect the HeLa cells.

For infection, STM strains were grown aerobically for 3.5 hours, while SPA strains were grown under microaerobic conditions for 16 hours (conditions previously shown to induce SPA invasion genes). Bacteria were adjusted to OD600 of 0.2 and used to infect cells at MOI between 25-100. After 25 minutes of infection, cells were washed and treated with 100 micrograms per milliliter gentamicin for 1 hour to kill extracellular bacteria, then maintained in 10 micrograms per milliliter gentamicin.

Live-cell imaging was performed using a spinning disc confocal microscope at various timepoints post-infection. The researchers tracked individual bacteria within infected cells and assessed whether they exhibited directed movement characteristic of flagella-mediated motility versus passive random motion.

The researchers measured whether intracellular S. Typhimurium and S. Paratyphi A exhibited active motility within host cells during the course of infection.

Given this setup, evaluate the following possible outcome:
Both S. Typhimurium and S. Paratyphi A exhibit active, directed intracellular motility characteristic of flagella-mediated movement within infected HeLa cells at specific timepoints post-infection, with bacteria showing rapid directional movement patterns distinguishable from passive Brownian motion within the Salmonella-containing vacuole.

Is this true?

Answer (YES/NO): NO